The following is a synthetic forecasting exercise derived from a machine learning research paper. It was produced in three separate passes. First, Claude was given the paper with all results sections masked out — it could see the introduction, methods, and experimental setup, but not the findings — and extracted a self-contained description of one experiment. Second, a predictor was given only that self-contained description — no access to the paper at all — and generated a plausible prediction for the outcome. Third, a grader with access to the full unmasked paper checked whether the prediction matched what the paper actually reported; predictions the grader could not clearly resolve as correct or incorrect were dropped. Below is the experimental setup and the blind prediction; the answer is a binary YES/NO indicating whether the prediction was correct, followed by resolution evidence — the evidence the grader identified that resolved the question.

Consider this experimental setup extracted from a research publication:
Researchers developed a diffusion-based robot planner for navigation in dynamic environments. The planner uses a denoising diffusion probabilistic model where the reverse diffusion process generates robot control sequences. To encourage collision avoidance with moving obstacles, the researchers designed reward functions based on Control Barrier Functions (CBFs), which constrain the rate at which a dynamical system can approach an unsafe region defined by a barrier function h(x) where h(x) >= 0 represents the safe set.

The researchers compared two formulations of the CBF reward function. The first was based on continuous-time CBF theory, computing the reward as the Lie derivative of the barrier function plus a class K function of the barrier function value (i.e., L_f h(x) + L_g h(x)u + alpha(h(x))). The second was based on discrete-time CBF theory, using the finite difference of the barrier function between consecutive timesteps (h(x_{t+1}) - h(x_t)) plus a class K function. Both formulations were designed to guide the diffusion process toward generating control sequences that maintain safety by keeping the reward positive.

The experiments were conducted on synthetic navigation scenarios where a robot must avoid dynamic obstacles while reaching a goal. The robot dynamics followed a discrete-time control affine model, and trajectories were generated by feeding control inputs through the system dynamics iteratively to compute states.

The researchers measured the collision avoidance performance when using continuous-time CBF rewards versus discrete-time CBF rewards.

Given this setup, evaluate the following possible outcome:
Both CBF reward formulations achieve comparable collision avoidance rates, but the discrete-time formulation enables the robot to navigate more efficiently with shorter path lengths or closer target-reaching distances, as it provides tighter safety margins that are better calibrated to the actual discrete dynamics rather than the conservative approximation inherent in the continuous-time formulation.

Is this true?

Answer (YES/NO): NO